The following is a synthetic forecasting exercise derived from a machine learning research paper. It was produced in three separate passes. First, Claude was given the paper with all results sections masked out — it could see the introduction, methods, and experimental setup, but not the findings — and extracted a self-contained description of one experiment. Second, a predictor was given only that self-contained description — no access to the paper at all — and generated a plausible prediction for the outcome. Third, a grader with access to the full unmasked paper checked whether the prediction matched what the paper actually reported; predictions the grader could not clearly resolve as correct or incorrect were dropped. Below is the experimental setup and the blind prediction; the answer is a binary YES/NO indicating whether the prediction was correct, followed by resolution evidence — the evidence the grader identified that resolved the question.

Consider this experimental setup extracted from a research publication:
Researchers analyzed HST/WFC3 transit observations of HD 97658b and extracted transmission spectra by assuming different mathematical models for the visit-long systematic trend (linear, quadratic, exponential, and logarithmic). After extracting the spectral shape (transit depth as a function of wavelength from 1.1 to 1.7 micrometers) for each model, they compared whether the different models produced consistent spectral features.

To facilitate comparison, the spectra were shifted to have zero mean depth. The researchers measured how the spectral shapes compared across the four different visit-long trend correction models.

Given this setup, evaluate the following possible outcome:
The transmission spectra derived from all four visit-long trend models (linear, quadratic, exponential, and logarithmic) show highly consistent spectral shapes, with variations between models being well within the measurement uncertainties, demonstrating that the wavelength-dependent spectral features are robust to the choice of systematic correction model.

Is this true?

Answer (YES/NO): NO